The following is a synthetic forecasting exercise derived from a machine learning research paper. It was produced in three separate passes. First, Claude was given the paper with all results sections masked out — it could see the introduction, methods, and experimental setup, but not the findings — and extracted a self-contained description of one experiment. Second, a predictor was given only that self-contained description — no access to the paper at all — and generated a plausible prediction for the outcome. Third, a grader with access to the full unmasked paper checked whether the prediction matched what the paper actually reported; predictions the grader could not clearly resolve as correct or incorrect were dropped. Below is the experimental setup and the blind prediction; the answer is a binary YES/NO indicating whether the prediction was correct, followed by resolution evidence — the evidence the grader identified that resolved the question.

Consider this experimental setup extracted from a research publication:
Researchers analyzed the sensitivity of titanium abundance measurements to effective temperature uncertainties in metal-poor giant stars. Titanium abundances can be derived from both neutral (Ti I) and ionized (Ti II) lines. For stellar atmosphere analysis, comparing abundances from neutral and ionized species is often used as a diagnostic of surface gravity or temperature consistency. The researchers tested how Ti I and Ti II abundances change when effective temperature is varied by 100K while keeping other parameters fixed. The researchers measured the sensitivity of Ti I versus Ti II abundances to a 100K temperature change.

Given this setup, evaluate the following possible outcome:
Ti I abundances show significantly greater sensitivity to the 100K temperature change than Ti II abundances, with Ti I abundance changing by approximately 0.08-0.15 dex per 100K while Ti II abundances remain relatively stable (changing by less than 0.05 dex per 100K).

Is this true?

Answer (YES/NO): NO